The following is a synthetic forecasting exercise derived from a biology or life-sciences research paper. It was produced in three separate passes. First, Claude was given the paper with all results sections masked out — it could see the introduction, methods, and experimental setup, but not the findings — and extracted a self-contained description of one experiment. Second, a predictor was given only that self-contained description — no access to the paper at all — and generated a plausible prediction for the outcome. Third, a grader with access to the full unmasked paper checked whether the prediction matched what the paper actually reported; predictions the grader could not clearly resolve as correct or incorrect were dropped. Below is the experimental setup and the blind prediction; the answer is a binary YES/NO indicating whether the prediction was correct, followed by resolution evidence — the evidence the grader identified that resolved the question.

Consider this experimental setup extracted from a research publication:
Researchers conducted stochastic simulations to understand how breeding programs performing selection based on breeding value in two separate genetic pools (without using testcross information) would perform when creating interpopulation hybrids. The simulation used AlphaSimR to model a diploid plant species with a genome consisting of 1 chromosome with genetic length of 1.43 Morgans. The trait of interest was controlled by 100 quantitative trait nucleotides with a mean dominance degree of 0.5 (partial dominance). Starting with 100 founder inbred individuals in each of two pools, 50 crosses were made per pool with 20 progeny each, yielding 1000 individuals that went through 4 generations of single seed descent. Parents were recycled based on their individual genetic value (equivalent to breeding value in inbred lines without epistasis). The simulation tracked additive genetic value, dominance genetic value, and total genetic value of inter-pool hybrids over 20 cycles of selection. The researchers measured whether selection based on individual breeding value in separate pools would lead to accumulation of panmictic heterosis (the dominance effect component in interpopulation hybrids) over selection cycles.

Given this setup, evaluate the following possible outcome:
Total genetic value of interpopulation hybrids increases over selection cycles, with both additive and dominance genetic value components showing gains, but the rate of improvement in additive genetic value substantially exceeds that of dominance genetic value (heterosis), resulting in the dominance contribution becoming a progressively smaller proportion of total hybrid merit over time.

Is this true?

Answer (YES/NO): NO